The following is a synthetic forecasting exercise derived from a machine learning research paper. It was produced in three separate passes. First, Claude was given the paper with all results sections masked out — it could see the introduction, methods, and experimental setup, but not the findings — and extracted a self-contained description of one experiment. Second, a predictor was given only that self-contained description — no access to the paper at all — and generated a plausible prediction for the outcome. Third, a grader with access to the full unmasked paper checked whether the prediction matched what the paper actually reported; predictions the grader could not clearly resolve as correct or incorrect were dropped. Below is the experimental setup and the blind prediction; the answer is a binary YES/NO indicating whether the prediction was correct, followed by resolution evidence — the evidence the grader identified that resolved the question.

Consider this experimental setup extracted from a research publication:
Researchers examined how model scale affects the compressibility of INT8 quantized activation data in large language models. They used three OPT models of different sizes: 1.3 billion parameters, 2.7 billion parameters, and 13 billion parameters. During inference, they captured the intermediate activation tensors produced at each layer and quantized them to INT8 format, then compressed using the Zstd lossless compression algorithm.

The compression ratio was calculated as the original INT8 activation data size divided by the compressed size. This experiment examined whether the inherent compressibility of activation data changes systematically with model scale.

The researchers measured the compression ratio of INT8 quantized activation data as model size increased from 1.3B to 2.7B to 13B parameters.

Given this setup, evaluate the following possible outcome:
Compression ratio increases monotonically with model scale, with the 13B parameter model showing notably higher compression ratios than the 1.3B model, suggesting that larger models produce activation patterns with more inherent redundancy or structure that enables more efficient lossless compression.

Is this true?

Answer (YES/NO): YES